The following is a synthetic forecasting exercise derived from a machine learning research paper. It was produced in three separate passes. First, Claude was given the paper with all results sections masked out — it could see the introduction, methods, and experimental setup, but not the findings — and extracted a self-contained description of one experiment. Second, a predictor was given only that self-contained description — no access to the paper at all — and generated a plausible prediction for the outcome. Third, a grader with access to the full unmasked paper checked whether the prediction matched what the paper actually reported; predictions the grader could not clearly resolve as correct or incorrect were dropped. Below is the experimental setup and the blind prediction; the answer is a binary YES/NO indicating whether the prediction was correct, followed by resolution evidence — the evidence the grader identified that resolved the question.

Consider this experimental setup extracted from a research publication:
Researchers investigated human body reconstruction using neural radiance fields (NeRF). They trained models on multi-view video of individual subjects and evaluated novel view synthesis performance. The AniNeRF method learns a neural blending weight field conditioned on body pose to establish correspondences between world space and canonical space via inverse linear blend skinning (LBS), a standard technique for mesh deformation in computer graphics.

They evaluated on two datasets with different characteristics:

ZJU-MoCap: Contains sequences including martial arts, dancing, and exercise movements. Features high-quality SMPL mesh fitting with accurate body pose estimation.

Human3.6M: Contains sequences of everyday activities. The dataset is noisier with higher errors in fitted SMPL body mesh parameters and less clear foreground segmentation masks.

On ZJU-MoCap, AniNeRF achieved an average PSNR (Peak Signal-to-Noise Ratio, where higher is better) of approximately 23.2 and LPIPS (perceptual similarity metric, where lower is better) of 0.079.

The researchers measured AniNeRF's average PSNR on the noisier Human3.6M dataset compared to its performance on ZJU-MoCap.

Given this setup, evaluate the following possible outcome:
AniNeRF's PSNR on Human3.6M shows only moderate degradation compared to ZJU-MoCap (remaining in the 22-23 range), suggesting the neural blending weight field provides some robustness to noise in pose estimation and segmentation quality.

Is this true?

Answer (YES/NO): NO